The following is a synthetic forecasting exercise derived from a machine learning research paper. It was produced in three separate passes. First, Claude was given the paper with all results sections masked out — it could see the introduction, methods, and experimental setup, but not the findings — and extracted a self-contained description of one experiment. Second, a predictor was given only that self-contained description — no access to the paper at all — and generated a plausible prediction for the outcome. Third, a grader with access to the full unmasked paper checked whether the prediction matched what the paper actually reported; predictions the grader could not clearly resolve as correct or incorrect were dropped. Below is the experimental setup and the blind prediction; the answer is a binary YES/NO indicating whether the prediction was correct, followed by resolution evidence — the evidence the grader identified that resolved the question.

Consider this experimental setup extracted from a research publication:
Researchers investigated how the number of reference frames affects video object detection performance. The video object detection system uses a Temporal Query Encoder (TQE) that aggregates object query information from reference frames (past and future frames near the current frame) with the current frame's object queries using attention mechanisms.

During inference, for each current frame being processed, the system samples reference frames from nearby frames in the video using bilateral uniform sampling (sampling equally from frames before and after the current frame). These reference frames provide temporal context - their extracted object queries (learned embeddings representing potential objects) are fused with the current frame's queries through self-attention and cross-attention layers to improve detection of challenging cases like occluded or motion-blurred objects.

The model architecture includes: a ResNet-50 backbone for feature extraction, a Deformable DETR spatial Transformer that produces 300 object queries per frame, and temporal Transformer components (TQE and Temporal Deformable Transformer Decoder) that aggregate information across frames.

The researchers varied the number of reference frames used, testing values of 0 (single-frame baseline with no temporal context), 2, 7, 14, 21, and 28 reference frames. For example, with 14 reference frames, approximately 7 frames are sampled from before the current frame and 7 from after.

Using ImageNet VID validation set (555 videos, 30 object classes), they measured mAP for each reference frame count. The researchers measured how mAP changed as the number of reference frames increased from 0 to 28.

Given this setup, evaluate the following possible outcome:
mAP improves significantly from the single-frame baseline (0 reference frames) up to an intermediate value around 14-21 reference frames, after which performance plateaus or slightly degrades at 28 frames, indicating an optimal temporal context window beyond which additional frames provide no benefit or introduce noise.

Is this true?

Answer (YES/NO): NO